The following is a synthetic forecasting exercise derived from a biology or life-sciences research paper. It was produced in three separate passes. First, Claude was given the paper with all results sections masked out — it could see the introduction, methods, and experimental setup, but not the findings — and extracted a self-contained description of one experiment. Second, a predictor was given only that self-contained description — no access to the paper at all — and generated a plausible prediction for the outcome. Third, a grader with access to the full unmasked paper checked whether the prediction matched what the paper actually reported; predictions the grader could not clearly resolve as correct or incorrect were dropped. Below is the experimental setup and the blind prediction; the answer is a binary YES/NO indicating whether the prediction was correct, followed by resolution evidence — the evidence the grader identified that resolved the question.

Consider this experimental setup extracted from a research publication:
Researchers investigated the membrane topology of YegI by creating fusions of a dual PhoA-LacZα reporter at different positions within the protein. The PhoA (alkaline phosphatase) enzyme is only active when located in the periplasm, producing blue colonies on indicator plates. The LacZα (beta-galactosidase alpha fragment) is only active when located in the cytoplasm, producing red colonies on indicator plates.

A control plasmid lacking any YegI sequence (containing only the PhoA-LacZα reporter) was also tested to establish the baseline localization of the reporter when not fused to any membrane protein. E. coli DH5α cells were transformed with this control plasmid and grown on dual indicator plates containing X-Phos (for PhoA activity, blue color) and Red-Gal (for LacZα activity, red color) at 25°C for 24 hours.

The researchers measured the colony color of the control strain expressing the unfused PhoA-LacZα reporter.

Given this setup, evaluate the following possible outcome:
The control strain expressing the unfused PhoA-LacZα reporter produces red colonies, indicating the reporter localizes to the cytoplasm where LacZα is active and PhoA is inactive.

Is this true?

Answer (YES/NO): YES